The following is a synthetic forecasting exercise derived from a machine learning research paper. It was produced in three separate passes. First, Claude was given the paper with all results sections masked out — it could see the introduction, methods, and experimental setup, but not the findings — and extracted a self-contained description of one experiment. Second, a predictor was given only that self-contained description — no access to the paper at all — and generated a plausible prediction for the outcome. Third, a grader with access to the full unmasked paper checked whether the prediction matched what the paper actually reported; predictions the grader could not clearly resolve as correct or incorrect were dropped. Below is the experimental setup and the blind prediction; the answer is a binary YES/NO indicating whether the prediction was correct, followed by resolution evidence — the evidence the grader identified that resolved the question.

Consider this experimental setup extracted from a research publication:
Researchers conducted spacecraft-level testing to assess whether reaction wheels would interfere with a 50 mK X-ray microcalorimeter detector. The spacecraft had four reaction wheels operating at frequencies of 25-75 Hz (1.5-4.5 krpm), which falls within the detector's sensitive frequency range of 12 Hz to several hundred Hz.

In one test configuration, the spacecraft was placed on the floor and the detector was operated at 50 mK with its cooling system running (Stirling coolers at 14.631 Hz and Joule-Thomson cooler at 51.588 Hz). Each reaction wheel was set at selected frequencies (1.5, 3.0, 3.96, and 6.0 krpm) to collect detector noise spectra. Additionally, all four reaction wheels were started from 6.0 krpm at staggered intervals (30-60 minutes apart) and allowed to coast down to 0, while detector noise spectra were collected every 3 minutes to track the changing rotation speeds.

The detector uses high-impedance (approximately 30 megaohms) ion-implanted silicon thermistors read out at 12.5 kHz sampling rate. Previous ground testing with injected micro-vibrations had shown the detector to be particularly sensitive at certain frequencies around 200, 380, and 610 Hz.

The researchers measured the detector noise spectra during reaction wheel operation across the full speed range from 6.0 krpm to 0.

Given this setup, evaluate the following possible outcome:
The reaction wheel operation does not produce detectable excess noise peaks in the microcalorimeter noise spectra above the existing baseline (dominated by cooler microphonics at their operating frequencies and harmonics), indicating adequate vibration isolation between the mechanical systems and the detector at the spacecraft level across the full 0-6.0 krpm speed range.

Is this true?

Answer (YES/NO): NO